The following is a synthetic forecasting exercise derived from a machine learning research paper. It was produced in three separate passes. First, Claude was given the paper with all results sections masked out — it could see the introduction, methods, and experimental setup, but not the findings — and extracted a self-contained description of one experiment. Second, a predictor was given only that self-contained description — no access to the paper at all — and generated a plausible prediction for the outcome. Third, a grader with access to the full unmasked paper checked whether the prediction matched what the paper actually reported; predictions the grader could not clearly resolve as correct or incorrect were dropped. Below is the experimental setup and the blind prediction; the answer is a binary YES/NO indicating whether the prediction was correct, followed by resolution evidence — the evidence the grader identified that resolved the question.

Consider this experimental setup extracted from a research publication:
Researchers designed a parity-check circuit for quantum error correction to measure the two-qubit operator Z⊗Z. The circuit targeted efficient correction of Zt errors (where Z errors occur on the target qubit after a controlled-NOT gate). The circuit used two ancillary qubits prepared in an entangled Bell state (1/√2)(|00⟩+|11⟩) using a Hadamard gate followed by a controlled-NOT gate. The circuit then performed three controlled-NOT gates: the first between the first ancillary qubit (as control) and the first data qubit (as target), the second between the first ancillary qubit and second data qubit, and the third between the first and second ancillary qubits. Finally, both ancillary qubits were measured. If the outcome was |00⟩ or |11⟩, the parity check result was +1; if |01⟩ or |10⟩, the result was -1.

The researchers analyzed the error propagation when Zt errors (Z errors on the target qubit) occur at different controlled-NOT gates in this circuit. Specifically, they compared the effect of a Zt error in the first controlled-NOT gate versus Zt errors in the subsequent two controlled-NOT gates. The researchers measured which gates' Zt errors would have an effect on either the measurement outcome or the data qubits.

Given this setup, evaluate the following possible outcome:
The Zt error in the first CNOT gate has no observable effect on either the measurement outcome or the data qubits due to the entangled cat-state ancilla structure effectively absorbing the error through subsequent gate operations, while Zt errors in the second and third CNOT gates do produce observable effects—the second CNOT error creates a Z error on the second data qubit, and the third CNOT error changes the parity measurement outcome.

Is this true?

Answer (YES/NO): NO